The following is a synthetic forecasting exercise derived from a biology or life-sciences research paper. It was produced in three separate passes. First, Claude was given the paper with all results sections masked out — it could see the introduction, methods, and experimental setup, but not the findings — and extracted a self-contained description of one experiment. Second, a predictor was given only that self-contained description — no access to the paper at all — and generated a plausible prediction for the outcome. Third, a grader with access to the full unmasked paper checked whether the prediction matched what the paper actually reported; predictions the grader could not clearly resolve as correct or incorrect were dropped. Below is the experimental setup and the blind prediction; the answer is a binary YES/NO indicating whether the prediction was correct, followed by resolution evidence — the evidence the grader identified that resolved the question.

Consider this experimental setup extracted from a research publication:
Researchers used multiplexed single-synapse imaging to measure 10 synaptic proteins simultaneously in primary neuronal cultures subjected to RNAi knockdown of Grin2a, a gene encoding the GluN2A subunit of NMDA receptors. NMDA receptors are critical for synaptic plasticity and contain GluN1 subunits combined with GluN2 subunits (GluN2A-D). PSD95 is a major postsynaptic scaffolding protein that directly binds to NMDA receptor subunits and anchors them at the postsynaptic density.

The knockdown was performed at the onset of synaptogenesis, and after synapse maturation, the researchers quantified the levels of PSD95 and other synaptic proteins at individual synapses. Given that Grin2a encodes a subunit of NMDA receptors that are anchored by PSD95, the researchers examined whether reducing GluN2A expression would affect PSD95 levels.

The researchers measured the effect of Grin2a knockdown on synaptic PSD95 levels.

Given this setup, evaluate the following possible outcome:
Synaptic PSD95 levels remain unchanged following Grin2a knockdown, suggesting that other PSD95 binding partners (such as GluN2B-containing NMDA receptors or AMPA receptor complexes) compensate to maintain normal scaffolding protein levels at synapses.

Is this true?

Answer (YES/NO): NO